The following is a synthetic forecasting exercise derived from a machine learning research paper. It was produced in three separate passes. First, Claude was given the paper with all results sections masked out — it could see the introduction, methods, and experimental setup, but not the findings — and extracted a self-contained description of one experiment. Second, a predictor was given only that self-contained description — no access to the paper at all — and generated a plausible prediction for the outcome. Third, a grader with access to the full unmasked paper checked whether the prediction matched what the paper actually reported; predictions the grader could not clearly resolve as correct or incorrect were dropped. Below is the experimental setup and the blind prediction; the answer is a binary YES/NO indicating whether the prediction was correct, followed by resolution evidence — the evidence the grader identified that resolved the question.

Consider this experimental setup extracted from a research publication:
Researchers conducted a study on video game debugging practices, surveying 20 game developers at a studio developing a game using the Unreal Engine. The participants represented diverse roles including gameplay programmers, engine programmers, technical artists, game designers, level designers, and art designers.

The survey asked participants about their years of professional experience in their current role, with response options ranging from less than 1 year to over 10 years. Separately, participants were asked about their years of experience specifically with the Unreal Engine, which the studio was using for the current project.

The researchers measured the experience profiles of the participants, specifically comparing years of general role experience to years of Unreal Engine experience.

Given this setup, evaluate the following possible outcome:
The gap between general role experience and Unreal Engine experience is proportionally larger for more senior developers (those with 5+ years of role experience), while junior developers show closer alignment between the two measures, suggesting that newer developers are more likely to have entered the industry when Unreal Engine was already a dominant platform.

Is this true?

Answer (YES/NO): NO